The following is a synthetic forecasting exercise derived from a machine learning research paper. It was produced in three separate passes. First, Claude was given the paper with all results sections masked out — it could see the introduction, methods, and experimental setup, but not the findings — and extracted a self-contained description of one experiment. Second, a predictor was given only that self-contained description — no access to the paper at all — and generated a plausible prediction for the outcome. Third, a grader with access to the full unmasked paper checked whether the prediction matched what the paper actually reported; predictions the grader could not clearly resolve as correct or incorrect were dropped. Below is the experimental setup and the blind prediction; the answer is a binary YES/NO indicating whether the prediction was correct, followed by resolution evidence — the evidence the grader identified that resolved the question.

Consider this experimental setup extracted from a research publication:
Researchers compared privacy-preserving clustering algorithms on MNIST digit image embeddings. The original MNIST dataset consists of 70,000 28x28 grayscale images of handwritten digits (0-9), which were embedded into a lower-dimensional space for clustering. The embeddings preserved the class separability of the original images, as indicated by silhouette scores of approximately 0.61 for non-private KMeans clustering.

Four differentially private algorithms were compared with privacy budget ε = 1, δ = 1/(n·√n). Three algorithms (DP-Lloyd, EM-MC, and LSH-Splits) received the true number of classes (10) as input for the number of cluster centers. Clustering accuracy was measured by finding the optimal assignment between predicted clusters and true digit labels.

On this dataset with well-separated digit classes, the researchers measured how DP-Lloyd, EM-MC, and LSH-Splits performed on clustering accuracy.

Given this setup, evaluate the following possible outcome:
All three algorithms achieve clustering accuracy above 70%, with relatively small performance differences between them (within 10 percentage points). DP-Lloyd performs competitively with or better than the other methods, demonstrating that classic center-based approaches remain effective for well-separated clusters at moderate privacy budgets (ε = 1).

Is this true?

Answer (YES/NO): NO